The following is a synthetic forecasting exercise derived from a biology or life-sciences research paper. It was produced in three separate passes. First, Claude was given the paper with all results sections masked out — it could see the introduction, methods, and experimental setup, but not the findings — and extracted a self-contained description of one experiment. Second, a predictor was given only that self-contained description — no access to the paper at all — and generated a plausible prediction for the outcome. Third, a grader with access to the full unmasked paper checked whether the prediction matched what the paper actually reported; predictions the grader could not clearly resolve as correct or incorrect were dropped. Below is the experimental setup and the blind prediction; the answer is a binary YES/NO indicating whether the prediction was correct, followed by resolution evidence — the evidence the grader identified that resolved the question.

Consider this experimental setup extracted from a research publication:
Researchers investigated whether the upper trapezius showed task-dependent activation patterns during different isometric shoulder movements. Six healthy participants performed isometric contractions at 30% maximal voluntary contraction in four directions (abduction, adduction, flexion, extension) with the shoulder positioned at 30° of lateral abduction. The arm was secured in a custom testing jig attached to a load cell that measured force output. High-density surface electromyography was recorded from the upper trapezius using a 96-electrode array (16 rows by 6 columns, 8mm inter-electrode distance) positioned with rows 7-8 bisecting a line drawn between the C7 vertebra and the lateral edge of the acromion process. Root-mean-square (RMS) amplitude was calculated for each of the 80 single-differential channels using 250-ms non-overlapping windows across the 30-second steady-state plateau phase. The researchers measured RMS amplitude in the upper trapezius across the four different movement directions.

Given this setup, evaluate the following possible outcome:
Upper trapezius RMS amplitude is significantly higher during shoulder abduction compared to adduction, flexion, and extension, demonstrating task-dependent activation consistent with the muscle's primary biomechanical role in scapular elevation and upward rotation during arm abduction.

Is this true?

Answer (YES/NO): NO